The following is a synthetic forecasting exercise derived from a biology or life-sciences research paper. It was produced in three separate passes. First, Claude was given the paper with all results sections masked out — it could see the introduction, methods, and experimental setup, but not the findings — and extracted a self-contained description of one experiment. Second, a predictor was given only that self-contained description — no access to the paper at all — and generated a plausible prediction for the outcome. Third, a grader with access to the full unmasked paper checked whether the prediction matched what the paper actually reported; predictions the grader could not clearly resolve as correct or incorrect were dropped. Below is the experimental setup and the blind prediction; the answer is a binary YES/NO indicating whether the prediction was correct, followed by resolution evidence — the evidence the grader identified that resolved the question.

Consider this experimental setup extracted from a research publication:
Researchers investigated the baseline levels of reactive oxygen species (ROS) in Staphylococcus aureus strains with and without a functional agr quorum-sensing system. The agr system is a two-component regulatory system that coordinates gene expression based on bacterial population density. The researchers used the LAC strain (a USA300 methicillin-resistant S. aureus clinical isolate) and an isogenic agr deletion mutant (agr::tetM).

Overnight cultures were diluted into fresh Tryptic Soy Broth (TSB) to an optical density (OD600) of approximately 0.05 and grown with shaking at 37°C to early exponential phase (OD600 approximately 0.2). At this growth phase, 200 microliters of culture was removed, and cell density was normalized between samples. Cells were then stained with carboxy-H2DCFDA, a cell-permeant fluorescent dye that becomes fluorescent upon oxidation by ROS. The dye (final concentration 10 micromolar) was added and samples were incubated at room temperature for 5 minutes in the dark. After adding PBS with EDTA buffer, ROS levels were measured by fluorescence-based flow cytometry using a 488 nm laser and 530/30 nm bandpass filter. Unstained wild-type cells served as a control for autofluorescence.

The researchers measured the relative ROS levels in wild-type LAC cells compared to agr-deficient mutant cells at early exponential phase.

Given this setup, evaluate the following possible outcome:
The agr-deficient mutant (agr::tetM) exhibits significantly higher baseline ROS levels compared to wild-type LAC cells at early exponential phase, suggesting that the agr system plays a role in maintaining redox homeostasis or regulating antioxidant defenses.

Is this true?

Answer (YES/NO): YES